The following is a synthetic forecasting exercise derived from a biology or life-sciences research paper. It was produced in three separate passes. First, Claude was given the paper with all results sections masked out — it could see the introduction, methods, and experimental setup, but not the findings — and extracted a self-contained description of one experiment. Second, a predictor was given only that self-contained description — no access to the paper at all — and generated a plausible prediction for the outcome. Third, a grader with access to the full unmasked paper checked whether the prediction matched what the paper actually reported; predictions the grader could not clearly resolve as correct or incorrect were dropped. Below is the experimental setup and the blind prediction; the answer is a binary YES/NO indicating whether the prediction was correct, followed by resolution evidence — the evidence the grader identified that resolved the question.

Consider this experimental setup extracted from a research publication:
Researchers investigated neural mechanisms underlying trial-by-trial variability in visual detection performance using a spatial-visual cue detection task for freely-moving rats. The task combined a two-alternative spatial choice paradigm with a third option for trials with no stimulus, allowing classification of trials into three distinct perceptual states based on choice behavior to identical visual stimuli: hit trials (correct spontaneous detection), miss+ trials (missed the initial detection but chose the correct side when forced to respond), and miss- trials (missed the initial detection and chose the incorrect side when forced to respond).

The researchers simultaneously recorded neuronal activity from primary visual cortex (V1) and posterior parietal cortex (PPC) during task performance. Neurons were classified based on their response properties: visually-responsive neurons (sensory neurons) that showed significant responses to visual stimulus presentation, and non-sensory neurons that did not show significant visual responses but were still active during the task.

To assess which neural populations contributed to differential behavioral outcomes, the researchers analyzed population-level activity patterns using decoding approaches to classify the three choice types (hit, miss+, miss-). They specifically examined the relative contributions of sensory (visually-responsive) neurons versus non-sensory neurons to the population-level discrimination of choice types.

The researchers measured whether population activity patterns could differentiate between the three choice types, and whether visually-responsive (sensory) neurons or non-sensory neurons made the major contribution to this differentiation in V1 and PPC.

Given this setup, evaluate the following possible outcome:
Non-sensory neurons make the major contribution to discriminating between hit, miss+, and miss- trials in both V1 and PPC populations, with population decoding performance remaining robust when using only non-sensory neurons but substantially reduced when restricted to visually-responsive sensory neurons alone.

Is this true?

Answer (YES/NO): NO